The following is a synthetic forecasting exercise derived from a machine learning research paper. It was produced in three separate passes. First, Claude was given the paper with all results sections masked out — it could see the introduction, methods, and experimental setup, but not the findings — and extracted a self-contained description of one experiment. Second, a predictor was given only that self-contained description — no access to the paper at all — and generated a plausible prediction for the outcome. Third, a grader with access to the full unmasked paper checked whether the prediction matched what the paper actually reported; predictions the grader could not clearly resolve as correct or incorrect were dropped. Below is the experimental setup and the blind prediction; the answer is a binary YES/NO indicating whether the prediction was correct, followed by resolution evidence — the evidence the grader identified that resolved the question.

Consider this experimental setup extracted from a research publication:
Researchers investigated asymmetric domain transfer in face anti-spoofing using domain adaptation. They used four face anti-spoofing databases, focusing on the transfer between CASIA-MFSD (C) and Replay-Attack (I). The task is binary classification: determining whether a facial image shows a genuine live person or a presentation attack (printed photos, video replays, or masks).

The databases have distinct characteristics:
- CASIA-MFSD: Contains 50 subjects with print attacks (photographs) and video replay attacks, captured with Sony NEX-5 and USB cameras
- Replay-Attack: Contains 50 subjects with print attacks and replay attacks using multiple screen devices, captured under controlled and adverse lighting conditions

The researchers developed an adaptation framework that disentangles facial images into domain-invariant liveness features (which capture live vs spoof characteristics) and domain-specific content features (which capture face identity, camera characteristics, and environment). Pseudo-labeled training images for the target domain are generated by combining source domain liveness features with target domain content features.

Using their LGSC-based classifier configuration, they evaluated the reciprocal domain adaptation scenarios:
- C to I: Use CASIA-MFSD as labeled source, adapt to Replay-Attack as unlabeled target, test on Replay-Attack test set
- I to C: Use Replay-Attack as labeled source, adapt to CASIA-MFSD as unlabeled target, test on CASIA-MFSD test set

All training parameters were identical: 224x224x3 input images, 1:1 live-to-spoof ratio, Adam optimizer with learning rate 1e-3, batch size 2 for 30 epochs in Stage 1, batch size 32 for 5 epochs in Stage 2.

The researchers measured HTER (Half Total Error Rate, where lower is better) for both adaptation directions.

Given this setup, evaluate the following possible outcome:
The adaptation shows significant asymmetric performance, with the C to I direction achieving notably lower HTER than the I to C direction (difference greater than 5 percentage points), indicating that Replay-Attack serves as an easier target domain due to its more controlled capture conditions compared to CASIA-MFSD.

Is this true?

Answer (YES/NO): YES